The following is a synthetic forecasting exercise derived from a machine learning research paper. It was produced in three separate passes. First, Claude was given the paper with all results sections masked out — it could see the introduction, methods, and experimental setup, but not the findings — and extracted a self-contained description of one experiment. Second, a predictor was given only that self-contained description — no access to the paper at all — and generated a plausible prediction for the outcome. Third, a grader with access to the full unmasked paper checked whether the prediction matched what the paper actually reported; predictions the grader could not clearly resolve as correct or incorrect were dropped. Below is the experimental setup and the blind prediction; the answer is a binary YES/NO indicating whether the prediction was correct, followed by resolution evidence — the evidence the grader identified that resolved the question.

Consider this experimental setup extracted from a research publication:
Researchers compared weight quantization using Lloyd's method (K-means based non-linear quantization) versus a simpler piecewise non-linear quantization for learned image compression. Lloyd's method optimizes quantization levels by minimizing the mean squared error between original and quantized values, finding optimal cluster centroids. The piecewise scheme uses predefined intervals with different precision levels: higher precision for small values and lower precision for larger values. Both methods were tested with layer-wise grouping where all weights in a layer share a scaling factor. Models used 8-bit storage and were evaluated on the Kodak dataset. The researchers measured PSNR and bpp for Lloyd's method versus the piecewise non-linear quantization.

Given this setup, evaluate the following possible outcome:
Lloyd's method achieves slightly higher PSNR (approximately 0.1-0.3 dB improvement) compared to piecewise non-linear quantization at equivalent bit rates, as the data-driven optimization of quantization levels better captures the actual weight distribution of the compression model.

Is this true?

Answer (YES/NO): YES